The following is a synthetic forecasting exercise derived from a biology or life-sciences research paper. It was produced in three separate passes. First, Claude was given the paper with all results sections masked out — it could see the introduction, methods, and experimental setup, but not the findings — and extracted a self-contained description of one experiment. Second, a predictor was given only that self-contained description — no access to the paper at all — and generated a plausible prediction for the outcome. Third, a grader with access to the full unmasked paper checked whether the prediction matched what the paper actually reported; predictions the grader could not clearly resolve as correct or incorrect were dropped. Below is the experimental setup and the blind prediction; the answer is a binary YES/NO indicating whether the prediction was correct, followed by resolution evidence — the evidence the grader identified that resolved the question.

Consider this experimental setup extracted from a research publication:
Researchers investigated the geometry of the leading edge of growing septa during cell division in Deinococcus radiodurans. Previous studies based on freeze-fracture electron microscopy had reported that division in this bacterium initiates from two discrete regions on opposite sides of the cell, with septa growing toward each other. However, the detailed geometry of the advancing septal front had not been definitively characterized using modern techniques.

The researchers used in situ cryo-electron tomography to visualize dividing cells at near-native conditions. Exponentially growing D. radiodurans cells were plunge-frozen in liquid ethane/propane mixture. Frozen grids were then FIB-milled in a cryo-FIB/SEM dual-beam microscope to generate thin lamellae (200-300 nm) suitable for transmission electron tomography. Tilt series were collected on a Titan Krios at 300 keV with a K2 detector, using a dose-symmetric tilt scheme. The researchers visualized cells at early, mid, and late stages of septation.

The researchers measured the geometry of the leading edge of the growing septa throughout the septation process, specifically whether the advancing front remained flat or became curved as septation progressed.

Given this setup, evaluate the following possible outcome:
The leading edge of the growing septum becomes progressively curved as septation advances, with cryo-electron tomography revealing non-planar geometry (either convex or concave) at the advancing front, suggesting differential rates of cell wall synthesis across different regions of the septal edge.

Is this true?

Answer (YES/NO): YES